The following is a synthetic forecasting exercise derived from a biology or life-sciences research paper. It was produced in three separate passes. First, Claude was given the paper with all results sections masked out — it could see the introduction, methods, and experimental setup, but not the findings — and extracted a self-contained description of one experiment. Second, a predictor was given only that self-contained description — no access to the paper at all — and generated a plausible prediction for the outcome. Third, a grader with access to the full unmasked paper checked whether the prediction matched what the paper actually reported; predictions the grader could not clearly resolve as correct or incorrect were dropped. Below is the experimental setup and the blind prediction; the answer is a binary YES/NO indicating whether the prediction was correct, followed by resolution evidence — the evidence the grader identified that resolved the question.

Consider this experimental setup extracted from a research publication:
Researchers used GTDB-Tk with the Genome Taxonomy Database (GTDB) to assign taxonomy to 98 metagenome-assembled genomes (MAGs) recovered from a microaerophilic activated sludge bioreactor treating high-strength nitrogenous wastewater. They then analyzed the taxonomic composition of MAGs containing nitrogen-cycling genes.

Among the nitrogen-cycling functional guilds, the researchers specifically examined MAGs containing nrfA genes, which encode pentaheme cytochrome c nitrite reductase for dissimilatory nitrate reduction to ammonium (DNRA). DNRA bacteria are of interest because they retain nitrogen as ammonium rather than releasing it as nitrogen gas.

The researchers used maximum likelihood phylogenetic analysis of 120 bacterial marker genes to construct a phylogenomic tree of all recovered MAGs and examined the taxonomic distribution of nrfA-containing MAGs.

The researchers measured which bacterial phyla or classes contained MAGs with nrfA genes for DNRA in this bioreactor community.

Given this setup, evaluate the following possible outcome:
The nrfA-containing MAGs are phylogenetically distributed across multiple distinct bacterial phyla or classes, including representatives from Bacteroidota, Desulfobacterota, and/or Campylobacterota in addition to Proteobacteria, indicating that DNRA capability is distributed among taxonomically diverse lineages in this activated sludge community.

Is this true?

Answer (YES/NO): YES